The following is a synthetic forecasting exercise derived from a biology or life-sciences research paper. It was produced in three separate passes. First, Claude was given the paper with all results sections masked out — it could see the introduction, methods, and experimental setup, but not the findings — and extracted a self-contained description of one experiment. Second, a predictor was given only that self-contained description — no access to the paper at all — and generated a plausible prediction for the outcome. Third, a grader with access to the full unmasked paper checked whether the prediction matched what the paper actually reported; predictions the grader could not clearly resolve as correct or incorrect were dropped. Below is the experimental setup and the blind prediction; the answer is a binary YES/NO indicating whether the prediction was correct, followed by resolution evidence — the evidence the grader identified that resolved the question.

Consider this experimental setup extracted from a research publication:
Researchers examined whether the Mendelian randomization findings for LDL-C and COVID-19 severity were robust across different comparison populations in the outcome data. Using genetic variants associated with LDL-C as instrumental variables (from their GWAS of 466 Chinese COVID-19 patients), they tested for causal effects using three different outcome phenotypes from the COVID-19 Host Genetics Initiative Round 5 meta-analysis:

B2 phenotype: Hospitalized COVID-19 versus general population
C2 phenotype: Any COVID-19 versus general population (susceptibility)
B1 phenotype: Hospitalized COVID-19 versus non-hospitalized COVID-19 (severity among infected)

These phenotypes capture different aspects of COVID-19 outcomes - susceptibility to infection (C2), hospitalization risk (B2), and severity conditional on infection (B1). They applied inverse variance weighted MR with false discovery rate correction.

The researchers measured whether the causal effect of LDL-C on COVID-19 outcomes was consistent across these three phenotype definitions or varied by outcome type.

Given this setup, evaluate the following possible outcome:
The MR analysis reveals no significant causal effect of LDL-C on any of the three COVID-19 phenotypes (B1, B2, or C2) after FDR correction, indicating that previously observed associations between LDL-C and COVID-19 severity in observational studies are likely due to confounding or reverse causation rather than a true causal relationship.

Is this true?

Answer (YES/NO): NO